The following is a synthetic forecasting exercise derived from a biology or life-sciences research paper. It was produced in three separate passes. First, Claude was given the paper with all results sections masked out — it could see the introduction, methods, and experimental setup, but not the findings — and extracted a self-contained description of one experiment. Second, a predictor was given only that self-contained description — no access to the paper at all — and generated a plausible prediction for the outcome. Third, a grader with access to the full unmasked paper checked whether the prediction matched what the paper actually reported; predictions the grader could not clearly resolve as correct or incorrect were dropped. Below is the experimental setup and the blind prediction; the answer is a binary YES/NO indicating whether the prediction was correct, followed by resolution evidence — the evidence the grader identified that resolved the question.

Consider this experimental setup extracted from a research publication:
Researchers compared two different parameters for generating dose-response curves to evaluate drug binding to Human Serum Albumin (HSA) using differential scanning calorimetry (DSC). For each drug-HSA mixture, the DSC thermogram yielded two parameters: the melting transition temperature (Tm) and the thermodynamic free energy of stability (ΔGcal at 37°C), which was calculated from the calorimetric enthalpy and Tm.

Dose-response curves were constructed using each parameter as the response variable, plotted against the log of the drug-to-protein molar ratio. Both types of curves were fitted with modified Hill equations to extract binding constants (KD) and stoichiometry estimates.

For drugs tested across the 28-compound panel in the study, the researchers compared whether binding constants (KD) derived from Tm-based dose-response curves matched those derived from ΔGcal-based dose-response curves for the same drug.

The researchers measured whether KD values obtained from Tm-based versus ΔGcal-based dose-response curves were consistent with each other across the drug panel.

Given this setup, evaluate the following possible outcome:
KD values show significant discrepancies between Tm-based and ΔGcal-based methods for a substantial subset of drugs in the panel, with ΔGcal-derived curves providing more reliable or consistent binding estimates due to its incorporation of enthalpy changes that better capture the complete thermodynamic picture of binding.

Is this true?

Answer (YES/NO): NO